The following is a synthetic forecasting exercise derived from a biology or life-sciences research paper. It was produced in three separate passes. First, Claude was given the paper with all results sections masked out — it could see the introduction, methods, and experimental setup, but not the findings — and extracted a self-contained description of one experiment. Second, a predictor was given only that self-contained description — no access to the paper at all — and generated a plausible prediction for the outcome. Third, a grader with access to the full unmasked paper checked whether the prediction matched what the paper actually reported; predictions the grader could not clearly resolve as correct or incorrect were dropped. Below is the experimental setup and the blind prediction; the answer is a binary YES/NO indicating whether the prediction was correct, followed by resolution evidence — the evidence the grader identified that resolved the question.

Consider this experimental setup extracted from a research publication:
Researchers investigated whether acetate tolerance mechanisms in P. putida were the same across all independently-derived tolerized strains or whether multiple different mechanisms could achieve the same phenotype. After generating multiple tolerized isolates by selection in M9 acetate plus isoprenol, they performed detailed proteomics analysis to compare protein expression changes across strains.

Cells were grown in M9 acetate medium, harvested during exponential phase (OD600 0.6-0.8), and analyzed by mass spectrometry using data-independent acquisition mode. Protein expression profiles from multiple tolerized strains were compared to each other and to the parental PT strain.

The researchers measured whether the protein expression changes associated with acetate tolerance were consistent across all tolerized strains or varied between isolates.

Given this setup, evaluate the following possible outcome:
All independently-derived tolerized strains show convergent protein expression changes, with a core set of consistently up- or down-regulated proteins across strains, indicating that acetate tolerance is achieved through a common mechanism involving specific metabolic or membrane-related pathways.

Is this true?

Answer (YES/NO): NO